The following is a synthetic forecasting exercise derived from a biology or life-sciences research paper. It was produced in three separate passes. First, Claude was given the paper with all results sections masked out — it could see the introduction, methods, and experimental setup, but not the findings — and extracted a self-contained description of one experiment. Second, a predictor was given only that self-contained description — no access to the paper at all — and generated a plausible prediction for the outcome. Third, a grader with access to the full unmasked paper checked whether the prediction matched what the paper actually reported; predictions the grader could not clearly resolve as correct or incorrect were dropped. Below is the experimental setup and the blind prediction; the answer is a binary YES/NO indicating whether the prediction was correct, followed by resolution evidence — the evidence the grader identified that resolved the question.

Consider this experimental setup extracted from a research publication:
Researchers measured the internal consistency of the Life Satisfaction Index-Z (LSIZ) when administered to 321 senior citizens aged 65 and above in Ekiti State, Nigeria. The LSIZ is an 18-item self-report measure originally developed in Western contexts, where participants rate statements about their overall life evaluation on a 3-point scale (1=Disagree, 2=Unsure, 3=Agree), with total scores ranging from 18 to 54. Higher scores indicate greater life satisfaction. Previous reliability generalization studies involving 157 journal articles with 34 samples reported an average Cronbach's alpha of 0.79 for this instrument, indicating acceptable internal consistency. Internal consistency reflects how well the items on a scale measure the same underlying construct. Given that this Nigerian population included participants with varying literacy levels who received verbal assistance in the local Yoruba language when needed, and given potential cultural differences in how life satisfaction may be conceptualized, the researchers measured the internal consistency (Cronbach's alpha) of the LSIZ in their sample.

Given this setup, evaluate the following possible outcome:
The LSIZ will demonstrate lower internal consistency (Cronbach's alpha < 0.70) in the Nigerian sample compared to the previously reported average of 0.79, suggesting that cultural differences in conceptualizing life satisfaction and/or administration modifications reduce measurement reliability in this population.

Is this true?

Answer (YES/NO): NO